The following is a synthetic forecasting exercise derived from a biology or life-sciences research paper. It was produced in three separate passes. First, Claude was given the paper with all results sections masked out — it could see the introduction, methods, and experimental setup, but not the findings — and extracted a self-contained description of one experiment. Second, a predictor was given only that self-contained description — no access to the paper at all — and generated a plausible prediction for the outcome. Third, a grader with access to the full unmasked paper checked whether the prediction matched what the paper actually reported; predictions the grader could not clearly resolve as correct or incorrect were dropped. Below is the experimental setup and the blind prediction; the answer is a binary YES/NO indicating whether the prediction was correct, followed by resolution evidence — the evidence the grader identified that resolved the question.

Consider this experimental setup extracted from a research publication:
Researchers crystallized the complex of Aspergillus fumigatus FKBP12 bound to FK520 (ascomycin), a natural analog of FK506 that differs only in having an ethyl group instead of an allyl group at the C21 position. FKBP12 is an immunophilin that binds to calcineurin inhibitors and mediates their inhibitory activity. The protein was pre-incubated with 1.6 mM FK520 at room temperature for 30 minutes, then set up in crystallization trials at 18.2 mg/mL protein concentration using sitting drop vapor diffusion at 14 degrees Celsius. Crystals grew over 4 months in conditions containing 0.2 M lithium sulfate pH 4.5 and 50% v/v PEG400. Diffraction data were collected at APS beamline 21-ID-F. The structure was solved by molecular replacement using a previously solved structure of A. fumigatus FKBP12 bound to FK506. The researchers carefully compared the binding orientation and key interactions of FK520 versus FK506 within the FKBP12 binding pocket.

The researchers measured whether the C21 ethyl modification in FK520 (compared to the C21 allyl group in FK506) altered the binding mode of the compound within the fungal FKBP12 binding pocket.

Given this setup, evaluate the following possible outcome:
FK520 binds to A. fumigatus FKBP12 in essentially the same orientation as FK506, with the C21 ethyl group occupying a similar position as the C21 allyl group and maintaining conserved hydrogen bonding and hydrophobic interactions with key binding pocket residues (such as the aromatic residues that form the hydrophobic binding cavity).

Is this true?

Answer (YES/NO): YES